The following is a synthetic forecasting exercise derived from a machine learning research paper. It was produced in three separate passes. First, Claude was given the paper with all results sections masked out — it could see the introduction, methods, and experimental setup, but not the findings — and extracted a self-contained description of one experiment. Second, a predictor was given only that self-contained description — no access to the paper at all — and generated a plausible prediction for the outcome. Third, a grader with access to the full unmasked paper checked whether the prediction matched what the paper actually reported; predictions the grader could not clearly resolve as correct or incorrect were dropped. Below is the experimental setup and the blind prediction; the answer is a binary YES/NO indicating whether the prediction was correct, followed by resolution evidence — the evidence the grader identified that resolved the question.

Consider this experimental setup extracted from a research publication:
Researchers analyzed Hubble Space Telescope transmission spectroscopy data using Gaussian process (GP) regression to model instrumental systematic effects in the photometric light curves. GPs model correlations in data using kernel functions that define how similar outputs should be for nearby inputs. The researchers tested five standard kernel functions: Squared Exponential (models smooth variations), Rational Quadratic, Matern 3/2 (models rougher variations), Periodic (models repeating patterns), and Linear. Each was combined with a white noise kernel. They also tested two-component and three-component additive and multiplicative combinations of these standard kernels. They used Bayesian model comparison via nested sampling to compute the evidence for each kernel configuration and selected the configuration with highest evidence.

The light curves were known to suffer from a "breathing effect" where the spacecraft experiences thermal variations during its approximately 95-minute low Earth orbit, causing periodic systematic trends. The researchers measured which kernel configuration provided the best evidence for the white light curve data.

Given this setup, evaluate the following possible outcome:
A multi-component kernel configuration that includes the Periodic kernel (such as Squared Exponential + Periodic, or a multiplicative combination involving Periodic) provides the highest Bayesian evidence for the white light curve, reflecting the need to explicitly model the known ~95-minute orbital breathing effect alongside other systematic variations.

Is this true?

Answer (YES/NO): YES